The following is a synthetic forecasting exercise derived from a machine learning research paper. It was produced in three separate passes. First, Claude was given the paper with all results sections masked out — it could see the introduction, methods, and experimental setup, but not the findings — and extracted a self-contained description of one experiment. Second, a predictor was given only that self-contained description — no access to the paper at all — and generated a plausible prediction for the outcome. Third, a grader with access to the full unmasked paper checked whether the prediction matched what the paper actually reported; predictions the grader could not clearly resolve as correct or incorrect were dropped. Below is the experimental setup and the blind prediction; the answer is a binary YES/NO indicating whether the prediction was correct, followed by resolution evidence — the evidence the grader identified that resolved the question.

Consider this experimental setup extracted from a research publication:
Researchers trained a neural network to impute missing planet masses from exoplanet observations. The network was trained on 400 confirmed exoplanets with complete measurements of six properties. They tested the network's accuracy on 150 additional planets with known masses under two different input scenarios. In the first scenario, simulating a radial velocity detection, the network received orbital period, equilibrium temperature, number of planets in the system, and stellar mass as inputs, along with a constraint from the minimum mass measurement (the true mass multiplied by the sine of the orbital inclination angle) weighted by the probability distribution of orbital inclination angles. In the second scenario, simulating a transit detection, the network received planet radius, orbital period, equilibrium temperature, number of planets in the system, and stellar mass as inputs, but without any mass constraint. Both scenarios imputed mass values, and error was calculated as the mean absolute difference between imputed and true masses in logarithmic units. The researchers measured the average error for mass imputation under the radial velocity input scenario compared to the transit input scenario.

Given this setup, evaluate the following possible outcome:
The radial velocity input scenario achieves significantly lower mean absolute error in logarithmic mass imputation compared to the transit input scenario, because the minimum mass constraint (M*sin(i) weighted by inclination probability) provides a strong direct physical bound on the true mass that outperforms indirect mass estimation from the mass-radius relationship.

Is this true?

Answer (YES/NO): YES